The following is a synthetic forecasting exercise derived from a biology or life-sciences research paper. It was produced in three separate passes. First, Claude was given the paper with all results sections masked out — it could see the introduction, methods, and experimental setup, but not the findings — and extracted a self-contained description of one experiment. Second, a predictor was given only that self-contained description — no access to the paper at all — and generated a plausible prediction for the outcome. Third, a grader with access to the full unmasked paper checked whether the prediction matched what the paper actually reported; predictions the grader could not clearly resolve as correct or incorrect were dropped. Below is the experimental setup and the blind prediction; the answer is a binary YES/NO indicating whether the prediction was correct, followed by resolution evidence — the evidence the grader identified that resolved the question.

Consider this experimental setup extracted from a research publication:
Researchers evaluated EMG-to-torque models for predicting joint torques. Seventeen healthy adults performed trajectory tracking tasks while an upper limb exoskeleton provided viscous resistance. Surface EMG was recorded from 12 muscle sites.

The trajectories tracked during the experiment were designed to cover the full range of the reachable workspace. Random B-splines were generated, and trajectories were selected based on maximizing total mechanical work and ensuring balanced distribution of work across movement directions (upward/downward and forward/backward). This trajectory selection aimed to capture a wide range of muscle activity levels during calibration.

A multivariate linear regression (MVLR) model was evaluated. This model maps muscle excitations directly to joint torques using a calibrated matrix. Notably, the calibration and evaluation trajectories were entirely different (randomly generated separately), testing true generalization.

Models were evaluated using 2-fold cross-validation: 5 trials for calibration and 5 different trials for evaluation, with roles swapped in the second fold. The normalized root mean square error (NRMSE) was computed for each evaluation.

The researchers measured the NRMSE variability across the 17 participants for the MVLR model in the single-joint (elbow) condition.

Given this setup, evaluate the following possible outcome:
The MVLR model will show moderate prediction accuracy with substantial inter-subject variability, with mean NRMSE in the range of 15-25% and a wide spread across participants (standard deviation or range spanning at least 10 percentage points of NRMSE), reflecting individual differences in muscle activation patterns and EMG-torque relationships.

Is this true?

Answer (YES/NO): NO